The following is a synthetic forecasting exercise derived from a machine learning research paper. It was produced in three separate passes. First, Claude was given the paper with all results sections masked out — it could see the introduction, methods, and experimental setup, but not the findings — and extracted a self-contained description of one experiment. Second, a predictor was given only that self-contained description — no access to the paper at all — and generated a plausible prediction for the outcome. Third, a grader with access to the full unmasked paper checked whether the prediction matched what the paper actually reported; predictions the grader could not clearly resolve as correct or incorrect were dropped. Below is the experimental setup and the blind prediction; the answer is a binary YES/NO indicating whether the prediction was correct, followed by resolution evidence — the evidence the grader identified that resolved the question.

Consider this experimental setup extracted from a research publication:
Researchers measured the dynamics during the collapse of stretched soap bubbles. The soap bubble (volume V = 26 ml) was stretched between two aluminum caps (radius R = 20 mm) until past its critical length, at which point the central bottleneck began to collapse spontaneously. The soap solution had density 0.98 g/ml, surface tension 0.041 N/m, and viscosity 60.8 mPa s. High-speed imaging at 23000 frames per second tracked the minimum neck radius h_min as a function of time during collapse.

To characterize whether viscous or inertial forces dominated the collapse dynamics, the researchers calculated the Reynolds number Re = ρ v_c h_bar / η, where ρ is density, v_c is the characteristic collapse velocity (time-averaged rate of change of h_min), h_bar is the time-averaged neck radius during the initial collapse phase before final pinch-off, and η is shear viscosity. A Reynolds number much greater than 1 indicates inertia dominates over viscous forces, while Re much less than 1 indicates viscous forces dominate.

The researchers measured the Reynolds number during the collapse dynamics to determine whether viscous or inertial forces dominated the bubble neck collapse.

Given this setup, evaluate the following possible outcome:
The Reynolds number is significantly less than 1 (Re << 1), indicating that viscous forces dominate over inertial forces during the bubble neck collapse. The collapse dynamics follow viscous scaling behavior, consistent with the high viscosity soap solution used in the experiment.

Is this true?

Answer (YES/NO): NO